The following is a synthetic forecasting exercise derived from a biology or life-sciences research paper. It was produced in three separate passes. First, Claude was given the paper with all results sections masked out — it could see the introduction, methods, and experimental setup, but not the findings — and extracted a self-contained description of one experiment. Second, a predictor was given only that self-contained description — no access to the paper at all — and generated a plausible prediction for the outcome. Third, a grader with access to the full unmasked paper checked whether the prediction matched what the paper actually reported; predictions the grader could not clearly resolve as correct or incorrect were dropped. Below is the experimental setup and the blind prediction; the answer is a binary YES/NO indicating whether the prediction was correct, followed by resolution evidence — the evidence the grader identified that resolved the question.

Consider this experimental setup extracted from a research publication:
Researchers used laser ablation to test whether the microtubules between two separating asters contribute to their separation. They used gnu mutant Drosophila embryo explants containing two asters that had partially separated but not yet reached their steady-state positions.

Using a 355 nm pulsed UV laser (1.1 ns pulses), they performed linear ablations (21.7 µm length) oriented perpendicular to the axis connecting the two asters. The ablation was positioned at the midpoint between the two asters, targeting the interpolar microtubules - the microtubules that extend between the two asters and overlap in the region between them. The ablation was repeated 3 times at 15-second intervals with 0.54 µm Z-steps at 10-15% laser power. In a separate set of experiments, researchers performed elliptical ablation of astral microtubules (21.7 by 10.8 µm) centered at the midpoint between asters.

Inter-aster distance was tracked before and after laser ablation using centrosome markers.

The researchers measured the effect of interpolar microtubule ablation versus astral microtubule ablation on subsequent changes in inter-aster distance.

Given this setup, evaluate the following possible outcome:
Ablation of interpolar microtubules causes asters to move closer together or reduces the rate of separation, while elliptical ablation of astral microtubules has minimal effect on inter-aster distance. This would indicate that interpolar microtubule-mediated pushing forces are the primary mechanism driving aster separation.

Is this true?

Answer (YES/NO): NO